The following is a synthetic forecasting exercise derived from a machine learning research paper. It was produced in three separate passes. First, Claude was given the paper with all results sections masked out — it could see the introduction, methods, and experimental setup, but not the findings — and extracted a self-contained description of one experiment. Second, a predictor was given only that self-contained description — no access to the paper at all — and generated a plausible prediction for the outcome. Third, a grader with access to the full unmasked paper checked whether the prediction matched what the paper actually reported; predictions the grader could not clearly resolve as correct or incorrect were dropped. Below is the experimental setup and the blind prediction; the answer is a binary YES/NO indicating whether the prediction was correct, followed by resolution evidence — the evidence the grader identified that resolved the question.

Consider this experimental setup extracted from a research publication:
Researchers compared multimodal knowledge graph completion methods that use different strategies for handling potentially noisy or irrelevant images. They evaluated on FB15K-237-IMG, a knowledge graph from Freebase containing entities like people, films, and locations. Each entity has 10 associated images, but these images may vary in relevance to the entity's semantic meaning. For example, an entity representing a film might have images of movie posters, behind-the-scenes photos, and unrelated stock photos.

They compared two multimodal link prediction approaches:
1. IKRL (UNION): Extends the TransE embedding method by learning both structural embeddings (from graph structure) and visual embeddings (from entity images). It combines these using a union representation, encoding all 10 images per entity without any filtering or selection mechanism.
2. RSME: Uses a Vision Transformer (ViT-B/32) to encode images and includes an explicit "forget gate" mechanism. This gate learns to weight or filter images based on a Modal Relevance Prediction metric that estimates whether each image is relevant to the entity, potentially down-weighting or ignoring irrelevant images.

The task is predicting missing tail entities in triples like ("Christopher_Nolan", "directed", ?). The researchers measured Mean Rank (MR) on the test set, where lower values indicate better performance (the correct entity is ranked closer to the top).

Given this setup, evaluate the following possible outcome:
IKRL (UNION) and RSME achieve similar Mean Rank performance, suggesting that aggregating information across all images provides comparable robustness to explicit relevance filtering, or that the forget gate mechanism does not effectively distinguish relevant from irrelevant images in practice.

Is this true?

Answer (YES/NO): NO